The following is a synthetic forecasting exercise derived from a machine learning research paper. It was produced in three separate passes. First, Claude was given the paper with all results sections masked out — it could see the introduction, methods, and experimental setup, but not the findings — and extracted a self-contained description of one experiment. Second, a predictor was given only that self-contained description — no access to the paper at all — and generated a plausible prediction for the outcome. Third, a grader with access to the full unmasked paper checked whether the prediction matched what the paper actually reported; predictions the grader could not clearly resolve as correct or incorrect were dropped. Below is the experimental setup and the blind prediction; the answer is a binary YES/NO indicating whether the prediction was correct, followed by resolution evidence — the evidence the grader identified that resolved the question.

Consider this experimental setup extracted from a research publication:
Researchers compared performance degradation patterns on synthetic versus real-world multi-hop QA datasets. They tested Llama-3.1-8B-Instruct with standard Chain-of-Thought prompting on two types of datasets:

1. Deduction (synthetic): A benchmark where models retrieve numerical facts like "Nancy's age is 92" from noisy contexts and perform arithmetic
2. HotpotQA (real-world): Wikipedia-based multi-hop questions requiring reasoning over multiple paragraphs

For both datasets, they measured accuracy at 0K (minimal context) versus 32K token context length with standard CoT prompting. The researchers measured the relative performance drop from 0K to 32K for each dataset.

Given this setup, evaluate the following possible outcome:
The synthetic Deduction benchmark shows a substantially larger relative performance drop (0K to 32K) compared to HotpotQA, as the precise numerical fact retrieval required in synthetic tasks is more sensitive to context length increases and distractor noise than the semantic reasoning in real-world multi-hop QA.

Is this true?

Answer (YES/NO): YES